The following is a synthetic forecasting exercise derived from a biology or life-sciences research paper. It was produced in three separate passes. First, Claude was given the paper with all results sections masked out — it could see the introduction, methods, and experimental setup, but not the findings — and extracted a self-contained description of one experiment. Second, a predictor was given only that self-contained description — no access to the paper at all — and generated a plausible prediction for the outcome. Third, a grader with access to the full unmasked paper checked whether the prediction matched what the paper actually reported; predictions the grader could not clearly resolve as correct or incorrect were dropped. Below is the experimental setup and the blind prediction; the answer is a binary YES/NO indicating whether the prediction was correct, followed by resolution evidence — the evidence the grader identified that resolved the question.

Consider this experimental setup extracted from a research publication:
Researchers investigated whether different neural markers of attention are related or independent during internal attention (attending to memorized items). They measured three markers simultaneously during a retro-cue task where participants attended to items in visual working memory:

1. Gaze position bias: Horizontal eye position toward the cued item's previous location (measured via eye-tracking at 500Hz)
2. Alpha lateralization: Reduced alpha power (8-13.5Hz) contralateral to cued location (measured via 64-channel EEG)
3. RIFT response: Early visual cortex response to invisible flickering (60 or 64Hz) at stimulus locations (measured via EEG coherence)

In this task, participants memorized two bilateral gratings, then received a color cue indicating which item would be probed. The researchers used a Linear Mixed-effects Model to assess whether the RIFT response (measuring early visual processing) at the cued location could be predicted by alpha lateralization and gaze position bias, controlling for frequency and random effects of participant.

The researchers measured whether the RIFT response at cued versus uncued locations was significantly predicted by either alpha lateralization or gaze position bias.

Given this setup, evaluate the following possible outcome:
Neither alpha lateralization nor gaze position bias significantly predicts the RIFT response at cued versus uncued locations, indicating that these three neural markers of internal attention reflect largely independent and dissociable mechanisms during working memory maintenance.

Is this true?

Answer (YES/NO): YES